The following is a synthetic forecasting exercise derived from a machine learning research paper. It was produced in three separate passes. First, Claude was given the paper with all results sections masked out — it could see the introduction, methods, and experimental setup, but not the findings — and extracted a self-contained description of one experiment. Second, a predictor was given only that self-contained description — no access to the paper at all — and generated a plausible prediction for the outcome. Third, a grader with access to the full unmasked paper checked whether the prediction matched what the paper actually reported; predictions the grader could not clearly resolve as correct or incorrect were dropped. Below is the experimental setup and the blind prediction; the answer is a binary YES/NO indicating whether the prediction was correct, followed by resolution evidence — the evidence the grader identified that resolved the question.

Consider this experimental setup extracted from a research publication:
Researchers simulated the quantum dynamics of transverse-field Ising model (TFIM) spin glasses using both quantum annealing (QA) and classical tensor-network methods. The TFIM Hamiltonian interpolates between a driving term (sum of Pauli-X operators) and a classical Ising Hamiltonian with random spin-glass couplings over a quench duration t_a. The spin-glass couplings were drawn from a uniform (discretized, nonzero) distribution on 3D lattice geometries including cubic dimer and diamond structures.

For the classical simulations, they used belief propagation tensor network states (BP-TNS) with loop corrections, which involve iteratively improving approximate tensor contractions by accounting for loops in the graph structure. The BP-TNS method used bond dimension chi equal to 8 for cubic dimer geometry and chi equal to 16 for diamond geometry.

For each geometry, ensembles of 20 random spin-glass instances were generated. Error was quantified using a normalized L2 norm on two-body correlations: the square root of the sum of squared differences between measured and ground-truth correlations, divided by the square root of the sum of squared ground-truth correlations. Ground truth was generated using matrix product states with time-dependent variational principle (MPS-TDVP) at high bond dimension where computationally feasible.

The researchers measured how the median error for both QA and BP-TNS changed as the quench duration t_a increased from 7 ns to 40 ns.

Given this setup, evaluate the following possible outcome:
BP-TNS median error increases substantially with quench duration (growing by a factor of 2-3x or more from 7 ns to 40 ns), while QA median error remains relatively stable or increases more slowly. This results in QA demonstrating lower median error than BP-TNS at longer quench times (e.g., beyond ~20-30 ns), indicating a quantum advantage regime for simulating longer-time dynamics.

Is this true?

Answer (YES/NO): YES